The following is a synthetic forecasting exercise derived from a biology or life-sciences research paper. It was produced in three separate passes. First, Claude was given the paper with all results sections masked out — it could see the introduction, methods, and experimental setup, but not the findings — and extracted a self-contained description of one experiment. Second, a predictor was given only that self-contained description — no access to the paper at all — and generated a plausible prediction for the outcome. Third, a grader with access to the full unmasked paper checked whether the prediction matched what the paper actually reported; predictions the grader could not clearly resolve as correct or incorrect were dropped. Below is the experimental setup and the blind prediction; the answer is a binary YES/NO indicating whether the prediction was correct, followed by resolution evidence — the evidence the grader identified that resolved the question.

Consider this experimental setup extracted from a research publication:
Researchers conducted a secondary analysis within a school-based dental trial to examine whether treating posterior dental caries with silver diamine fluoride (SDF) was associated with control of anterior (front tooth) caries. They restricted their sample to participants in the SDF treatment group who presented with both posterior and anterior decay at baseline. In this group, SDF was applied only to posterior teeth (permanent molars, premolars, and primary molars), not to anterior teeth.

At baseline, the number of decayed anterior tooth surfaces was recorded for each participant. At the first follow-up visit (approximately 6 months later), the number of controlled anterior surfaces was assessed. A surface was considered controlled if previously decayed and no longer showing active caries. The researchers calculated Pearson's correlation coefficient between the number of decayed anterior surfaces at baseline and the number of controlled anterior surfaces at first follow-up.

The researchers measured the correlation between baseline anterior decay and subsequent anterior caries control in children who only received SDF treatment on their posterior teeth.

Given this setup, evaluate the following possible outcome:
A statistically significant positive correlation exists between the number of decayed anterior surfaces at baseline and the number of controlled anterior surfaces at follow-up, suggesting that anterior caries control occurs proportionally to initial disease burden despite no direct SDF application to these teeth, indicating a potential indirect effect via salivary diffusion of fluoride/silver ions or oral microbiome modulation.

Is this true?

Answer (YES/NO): NO